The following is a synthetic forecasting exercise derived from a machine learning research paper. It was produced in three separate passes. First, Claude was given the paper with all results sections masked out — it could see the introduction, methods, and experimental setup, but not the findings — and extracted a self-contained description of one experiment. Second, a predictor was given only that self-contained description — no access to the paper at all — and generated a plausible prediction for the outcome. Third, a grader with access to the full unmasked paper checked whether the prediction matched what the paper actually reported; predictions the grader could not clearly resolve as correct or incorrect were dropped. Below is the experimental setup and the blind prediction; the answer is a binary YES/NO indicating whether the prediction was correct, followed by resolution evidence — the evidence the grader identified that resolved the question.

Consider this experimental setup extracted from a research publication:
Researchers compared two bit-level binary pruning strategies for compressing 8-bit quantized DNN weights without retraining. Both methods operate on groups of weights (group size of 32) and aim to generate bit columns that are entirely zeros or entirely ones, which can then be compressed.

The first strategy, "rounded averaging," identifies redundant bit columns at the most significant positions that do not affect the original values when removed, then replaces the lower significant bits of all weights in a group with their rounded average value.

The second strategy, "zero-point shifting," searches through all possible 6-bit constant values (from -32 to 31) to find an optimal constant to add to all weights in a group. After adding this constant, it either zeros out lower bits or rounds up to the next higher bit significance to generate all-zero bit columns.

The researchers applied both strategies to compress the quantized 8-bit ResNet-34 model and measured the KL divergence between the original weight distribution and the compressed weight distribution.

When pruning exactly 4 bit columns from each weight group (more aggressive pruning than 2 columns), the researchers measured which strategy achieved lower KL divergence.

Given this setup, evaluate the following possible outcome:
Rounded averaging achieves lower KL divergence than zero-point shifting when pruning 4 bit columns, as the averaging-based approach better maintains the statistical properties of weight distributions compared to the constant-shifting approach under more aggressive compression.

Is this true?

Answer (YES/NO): NO